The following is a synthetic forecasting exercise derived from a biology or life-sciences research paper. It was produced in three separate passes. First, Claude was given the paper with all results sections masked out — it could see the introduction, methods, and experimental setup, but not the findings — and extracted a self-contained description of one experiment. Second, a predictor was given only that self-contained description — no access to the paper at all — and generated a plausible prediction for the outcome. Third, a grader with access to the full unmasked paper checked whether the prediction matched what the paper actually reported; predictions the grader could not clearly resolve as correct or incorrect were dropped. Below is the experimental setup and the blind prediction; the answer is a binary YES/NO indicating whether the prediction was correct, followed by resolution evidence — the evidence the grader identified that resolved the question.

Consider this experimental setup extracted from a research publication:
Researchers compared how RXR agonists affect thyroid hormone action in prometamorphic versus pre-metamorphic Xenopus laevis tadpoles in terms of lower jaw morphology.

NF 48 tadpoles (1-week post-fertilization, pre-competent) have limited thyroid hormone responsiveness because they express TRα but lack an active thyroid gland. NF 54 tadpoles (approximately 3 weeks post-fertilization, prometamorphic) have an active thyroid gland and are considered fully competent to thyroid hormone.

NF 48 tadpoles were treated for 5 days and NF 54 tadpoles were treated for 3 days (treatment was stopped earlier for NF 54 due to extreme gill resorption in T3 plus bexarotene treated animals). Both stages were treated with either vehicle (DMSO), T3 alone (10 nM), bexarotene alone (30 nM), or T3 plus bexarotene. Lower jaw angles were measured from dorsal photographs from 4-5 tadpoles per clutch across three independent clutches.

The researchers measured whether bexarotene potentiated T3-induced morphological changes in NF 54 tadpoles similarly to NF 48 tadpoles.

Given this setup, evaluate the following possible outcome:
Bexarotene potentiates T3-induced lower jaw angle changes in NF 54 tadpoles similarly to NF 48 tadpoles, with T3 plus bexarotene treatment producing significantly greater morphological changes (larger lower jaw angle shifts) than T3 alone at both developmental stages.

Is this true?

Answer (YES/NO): YES